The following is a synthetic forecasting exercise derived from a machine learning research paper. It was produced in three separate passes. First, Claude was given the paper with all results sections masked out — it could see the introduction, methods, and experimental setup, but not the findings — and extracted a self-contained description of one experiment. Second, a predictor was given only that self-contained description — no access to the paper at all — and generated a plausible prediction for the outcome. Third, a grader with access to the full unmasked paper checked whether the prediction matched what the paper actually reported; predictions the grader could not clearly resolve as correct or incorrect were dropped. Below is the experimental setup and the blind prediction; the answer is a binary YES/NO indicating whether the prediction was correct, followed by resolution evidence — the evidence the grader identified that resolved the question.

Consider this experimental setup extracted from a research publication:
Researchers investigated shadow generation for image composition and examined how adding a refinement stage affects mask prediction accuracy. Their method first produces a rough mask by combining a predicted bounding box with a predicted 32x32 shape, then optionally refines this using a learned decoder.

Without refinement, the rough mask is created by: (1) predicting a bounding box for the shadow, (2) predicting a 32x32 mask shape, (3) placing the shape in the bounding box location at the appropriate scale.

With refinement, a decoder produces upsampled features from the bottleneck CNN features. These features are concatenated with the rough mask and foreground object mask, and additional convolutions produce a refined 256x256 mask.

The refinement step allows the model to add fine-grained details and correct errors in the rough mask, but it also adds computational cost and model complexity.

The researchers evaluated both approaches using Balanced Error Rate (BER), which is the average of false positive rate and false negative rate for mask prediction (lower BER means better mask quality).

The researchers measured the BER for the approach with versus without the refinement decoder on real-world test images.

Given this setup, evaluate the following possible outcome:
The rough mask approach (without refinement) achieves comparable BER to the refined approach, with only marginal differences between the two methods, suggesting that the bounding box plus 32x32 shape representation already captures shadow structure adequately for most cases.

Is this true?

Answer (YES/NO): NO